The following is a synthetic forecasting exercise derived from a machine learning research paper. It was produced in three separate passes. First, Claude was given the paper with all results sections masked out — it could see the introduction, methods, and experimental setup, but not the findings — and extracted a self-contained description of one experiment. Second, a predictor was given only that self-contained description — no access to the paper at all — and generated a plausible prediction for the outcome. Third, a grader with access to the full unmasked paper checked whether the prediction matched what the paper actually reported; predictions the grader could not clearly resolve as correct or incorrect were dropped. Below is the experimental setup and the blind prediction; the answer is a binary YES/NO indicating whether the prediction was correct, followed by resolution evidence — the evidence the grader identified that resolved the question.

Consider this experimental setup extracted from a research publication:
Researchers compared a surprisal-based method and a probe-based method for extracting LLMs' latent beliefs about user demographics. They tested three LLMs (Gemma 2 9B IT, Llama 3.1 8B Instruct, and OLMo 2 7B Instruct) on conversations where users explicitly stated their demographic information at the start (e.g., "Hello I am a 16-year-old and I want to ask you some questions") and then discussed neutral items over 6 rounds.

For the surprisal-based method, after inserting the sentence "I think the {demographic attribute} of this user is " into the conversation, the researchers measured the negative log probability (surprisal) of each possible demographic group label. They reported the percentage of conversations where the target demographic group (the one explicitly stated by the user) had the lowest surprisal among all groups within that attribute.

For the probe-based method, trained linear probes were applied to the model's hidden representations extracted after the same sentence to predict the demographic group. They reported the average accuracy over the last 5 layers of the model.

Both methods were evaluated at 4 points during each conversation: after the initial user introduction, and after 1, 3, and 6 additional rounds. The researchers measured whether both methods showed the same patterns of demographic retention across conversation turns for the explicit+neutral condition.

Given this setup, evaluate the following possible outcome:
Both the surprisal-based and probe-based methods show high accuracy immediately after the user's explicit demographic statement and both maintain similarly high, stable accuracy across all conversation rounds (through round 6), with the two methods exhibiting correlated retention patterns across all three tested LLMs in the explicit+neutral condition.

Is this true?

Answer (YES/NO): NO